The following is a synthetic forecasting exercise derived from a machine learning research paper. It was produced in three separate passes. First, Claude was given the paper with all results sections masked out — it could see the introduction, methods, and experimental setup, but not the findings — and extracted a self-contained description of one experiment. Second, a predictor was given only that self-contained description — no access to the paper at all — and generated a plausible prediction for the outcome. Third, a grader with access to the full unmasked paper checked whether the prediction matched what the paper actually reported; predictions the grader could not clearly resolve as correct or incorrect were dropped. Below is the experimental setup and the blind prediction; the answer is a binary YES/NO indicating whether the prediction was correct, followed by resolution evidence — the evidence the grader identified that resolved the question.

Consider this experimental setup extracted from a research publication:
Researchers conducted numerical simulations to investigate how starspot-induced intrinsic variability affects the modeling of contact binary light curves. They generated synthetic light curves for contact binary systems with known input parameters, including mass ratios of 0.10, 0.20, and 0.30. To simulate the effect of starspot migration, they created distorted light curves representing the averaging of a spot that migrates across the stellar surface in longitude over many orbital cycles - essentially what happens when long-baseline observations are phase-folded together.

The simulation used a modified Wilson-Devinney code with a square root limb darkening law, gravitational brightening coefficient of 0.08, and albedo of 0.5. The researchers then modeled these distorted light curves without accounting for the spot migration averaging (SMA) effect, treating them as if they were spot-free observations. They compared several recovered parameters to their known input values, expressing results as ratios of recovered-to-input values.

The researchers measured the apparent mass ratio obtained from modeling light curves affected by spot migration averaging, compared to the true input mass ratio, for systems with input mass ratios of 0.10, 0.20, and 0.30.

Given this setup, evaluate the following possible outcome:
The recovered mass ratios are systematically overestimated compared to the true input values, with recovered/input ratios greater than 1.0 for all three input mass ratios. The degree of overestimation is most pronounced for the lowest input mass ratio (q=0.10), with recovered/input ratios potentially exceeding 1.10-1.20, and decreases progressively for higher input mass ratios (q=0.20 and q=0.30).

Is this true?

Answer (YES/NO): NO